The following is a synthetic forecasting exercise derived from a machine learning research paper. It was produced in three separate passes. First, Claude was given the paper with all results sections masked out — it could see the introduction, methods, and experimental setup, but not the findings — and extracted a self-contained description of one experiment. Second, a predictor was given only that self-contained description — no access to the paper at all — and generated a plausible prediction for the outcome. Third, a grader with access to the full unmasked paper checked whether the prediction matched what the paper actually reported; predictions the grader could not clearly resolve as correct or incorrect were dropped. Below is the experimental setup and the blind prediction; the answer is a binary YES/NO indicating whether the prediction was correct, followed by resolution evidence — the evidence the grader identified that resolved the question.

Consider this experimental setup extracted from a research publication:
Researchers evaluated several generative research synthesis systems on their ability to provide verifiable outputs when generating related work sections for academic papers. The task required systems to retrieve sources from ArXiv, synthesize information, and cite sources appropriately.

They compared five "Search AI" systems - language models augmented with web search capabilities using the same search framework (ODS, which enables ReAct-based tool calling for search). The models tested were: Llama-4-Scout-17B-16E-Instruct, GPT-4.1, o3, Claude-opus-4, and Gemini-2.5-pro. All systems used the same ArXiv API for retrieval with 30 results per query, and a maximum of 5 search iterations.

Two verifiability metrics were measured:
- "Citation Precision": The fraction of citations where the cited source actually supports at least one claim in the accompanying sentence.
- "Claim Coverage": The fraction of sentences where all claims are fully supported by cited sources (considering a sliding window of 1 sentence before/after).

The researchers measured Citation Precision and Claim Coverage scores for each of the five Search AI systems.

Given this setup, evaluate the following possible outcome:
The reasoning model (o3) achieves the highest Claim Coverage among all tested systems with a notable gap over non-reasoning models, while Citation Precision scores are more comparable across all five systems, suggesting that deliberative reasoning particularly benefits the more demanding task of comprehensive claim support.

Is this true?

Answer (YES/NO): NO